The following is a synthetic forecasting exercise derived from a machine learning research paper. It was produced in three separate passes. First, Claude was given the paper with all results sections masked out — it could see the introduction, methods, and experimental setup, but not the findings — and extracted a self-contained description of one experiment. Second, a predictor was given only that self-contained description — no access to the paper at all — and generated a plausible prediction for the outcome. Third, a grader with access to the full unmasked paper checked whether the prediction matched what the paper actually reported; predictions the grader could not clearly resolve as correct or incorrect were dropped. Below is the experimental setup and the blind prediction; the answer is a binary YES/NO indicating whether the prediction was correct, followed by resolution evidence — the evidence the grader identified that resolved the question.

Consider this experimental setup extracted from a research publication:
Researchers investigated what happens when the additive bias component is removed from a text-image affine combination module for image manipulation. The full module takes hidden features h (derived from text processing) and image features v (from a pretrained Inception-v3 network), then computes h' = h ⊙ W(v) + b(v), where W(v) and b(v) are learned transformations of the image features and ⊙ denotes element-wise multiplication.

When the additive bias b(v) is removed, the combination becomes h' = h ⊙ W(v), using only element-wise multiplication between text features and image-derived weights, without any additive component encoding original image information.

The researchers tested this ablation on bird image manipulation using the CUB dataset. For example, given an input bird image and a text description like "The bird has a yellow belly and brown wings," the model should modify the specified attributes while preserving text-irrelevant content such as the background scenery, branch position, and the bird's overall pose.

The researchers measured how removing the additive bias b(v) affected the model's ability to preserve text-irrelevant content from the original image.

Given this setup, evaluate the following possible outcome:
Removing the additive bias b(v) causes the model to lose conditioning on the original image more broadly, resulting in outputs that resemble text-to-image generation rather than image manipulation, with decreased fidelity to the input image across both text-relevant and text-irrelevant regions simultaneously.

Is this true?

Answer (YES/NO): NO